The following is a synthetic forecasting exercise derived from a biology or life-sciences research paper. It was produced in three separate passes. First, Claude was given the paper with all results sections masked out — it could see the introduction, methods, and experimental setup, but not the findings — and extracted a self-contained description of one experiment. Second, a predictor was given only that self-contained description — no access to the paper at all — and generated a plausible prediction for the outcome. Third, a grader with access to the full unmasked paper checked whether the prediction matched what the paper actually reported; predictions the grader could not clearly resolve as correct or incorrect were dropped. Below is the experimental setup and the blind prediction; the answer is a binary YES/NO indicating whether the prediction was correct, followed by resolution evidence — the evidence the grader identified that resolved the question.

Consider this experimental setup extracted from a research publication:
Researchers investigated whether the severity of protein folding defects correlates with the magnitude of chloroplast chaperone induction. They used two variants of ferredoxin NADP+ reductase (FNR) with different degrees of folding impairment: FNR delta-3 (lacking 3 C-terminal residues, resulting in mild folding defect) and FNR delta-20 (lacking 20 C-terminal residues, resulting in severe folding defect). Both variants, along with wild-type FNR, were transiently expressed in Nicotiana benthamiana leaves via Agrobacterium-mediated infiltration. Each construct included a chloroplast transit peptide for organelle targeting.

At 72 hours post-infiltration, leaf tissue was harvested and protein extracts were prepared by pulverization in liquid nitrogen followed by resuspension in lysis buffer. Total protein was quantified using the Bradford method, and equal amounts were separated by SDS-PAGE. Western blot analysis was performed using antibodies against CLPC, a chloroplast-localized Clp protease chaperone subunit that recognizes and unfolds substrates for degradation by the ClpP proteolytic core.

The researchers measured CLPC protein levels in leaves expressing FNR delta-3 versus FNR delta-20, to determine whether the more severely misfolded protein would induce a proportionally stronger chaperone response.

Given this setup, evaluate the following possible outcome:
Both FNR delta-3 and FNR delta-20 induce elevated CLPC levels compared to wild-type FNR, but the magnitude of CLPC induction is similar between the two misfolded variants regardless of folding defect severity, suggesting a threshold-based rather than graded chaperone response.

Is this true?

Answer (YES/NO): YES